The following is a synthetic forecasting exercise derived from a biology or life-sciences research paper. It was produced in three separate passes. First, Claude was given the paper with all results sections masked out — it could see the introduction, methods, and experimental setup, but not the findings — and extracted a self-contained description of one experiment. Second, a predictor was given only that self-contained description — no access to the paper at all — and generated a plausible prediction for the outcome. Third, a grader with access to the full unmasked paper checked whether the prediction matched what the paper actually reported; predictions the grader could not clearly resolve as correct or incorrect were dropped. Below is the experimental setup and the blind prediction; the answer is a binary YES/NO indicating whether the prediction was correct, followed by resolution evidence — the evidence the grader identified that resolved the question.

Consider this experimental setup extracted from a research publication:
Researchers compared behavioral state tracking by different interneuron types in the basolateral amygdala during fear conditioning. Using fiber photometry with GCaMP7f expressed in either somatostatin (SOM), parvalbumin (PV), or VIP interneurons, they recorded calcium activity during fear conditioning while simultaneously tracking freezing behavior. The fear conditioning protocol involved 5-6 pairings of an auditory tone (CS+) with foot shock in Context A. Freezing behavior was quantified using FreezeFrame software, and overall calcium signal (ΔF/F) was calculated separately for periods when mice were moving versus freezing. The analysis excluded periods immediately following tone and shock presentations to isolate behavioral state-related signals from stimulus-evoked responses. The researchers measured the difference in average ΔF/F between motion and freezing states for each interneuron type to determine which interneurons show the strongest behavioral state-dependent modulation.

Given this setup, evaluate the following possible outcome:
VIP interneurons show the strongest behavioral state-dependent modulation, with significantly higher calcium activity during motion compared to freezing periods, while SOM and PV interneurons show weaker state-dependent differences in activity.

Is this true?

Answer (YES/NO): NO